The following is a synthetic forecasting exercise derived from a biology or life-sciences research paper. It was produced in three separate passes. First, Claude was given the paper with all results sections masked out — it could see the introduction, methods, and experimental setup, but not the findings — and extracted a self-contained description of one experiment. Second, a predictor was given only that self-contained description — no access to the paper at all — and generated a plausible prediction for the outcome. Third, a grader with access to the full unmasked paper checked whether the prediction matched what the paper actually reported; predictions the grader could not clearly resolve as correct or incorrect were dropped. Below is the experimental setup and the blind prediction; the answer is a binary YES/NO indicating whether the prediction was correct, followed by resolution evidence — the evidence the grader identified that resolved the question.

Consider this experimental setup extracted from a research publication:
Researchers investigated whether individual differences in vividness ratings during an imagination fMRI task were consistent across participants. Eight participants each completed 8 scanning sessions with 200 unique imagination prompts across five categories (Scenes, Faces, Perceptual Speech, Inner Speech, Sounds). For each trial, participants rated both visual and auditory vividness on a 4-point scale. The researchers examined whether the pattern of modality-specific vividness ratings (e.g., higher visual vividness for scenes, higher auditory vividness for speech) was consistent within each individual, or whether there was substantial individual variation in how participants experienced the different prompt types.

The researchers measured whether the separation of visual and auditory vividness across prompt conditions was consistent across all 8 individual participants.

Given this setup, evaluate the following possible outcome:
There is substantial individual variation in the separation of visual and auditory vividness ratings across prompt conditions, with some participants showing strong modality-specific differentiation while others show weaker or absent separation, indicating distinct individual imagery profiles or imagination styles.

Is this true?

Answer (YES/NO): NO